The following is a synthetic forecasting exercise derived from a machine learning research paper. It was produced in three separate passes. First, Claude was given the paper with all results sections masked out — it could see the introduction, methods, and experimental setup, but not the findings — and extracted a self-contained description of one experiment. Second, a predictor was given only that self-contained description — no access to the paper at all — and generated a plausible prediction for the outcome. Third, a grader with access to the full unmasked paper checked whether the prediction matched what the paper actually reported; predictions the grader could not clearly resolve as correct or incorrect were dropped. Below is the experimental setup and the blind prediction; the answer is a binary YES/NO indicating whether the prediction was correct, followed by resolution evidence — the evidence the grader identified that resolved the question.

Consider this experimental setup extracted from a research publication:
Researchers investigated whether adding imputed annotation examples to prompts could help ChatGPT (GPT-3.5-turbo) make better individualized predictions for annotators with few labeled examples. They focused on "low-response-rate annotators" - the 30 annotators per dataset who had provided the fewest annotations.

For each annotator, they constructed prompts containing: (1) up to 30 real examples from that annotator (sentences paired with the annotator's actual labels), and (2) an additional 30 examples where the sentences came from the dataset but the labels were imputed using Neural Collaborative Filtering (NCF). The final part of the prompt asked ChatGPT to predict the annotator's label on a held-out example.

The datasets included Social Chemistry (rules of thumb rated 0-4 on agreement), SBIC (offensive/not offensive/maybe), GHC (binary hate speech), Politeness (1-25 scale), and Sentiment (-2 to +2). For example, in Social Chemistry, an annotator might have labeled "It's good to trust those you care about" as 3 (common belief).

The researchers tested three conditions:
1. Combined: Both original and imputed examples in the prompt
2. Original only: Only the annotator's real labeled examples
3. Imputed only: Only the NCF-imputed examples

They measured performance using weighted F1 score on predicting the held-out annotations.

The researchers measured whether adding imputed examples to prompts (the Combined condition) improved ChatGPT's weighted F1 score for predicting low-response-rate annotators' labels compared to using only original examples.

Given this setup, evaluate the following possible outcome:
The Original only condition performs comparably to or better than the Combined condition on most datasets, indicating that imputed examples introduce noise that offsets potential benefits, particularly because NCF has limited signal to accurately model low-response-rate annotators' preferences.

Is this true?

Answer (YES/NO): NO